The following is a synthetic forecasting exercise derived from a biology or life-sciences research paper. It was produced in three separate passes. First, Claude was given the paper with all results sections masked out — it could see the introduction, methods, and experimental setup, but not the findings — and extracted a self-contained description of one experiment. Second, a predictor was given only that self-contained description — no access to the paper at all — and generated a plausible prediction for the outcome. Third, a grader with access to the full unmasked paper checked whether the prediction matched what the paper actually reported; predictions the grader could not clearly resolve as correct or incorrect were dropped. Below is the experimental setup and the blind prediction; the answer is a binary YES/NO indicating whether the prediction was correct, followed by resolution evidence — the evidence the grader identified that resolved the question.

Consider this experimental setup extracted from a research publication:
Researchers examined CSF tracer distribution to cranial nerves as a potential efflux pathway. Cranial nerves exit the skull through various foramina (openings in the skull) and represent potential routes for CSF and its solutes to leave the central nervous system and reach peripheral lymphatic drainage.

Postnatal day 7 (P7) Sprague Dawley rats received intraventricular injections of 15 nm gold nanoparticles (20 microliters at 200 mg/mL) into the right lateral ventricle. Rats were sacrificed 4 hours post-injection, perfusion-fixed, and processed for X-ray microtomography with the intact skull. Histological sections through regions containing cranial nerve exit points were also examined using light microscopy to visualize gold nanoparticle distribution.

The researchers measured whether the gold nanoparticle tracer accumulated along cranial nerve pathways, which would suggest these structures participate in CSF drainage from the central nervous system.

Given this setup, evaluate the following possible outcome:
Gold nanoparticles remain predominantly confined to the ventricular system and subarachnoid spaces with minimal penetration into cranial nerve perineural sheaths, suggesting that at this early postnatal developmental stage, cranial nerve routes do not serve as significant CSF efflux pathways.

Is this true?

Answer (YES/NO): NO